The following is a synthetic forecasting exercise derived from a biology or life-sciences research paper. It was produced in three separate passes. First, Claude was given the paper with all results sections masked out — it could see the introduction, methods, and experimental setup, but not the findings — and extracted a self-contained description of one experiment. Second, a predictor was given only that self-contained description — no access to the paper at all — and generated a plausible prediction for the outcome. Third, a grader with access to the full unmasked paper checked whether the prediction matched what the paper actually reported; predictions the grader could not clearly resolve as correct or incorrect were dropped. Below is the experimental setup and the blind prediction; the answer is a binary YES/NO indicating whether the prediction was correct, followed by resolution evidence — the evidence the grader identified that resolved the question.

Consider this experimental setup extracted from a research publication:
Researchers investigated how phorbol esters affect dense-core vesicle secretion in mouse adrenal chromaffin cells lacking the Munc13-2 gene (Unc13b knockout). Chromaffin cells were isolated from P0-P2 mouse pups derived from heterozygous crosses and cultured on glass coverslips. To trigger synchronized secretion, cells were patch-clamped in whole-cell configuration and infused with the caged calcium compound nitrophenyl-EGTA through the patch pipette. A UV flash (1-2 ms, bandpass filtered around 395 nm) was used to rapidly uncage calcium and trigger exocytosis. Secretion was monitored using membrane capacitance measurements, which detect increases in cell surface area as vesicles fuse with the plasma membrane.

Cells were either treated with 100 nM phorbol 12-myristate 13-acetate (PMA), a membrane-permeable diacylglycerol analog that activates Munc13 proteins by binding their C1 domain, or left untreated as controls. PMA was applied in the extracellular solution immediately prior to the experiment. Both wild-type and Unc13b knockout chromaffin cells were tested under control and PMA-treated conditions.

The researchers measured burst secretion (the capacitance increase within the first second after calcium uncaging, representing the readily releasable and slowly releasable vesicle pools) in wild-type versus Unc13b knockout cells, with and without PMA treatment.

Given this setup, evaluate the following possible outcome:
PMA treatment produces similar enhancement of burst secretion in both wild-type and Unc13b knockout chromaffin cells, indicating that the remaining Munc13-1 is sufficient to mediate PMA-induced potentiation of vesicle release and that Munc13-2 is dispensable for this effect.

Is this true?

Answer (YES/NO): NO